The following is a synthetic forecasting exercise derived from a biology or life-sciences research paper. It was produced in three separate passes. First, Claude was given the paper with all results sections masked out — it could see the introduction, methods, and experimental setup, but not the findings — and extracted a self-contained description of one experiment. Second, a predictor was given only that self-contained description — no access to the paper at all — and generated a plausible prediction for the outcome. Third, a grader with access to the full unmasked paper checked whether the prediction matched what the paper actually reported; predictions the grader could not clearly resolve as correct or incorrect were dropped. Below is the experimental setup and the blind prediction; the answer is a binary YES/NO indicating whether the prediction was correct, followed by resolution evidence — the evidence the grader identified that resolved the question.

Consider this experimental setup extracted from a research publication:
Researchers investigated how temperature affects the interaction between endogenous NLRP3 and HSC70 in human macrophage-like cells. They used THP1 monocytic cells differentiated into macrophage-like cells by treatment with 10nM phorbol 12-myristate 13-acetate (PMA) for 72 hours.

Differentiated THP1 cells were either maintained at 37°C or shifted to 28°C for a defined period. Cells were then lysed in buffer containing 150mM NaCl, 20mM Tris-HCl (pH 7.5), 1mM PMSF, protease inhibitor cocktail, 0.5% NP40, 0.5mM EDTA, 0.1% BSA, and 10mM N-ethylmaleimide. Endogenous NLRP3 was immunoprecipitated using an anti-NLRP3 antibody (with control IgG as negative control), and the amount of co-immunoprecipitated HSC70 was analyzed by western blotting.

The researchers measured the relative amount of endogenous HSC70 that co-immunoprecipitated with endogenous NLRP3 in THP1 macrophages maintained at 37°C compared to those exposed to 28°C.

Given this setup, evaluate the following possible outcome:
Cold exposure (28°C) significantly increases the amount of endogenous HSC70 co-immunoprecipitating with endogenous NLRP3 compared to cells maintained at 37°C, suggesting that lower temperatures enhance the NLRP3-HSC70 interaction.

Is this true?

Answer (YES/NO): NO